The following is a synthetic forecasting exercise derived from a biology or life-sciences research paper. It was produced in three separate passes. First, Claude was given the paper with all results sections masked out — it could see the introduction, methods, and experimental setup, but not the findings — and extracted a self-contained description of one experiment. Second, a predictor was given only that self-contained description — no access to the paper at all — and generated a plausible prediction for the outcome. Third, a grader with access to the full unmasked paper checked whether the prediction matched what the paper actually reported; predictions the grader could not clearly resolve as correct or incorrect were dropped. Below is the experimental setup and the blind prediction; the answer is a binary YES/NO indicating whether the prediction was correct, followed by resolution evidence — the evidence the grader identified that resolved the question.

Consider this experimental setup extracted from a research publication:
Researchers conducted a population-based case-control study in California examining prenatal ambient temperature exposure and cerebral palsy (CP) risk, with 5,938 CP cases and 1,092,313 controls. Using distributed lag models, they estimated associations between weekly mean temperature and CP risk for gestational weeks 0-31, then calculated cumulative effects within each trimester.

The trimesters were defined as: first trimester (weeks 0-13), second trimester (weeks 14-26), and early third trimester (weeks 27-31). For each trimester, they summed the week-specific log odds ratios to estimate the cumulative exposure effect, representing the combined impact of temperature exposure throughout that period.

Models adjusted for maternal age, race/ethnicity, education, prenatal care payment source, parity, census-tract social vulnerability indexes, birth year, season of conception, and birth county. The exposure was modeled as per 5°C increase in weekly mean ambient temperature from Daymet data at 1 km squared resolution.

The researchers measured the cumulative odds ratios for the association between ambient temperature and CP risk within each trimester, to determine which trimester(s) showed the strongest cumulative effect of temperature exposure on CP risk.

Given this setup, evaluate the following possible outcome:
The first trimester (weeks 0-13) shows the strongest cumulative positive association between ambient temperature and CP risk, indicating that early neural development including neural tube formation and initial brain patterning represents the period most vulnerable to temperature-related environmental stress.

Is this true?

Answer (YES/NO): YES